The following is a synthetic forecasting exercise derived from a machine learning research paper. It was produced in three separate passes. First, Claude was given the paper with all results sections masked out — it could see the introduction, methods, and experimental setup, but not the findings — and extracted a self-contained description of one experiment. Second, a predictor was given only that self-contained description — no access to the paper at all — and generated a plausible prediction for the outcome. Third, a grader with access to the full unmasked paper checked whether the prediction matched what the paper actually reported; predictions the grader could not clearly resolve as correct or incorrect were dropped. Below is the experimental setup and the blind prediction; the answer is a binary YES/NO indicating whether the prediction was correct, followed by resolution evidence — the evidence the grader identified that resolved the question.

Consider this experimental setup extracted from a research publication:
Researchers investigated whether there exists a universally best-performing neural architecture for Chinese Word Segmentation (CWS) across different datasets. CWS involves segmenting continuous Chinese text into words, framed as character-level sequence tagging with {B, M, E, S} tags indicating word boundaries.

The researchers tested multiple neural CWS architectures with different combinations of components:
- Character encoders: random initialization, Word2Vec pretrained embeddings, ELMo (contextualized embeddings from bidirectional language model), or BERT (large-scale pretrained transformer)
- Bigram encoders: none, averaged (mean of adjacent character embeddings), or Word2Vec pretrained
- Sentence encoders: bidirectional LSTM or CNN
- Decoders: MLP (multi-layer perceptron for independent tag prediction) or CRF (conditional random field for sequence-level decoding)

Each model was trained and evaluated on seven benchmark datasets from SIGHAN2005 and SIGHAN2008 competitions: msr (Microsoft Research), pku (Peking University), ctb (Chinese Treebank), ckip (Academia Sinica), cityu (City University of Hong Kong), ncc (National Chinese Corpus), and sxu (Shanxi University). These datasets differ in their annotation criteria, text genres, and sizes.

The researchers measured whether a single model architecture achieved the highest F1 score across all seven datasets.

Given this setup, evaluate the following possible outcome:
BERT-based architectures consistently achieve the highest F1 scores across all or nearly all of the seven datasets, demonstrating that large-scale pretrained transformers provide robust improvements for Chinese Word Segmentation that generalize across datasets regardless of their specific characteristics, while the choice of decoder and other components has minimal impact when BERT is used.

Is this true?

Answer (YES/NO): NO